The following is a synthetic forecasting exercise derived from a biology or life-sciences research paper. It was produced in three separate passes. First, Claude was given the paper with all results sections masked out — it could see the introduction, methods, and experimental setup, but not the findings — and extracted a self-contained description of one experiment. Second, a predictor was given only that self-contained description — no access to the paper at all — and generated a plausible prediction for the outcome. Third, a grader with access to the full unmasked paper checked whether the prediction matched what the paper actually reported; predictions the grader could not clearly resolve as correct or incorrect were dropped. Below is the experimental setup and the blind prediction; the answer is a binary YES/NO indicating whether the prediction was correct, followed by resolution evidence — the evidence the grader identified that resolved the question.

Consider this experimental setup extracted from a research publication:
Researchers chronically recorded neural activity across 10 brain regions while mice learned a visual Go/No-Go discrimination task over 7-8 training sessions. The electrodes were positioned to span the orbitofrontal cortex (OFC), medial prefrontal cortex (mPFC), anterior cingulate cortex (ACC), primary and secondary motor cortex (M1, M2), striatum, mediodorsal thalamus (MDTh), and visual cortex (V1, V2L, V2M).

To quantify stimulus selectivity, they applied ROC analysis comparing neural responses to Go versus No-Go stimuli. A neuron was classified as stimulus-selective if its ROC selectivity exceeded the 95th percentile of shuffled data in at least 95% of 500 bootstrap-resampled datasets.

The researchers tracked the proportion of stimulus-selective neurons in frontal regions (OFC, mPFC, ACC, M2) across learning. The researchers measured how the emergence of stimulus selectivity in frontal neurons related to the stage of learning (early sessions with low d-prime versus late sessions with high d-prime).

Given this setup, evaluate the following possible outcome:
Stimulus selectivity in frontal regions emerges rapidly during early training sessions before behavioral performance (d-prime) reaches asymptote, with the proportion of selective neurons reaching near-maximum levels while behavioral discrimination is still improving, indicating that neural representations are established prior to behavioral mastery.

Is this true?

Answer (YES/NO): NO